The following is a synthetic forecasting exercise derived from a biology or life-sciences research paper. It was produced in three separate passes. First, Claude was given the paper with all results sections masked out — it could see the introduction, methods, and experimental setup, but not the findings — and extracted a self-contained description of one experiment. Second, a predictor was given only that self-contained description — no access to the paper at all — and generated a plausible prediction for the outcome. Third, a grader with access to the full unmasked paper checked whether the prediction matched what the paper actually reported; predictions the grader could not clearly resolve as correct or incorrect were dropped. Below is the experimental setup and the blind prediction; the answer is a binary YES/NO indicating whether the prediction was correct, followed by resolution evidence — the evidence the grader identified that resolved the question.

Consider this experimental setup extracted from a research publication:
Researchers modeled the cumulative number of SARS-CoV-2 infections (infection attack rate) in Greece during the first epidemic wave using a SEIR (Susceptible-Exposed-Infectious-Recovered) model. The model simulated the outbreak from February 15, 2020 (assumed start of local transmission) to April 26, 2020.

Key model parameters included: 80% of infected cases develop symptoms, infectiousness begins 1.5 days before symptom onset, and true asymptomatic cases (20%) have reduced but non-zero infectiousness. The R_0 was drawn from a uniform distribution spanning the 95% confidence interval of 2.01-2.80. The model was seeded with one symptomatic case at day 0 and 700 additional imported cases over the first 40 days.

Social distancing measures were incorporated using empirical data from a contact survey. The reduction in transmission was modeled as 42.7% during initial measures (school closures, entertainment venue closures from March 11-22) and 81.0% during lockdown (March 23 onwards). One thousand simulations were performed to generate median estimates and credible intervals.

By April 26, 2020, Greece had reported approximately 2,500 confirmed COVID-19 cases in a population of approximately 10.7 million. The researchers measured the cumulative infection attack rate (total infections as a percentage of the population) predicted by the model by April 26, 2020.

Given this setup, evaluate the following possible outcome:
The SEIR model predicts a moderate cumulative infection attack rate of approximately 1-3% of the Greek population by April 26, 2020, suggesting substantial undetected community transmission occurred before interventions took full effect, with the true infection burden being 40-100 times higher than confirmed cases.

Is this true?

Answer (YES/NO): NO